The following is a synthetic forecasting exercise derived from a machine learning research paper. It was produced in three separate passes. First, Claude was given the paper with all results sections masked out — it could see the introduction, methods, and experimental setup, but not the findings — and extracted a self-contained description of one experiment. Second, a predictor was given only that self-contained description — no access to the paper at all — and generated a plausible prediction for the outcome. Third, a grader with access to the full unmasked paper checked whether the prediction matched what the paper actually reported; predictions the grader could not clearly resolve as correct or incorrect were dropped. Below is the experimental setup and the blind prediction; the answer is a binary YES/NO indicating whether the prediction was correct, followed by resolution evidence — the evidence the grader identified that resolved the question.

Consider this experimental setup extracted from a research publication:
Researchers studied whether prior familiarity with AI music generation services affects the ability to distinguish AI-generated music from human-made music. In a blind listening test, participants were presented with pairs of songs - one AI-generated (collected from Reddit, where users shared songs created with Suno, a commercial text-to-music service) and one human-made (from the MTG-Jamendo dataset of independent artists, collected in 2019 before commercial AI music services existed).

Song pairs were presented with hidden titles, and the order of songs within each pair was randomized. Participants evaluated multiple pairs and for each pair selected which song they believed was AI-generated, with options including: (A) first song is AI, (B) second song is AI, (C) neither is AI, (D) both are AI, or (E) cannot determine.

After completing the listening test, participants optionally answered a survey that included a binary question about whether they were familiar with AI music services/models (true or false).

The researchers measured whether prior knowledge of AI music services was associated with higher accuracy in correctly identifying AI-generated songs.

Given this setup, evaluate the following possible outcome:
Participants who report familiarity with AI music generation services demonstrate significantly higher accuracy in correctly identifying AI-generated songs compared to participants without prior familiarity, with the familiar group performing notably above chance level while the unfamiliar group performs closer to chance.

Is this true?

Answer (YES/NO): NO